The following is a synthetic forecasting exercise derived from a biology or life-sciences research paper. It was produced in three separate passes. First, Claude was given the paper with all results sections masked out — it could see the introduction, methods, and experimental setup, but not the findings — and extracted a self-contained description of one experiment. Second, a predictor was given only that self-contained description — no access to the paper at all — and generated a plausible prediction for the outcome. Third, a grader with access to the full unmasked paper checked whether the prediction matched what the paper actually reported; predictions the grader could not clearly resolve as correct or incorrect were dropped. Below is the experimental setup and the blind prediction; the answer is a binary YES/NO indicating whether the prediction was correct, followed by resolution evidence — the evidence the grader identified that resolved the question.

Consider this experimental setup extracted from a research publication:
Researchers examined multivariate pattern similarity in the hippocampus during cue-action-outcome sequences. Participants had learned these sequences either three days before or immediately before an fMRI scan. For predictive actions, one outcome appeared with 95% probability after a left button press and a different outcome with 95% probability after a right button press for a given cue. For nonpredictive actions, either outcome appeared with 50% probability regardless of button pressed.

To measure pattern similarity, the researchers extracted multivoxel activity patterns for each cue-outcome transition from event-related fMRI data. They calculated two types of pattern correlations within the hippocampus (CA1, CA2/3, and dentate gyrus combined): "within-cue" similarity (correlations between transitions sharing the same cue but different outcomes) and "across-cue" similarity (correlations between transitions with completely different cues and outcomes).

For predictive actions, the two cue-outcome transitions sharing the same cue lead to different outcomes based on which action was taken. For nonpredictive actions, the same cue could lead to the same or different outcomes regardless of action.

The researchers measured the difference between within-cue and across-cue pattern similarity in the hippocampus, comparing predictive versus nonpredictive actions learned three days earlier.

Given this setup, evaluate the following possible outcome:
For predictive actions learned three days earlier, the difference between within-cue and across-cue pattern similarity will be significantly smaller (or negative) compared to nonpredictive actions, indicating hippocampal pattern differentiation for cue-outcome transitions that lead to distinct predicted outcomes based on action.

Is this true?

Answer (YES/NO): YES